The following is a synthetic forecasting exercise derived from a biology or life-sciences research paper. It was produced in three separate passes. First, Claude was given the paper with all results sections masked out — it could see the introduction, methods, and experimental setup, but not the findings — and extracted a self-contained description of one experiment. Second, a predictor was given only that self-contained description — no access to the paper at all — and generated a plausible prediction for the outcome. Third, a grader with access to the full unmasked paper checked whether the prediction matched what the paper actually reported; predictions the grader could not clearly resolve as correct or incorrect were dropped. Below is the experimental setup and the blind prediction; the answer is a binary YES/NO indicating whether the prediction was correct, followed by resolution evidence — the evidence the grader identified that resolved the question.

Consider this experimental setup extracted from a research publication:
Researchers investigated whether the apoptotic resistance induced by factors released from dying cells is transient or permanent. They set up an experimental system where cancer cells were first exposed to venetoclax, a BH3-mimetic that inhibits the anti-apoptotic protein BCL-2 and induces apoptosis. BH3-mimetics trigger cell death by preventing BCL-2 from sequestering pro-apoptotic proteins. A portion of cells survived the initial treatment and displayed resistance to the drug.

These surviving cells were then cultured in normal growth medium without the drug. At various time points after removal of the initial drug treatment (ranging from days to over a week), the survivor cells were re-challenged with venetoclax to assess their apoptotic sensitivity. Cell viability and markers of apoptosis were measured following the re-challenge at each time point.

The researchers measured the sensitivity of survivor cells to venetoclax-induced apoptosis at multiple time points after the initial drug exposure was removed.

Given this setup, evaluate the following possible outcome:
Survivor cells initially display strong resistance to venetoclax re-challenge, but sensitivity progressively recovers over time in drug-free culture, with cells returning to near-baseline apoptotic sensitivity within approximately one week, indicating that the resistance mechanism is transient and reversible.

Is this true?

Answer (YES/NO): YES